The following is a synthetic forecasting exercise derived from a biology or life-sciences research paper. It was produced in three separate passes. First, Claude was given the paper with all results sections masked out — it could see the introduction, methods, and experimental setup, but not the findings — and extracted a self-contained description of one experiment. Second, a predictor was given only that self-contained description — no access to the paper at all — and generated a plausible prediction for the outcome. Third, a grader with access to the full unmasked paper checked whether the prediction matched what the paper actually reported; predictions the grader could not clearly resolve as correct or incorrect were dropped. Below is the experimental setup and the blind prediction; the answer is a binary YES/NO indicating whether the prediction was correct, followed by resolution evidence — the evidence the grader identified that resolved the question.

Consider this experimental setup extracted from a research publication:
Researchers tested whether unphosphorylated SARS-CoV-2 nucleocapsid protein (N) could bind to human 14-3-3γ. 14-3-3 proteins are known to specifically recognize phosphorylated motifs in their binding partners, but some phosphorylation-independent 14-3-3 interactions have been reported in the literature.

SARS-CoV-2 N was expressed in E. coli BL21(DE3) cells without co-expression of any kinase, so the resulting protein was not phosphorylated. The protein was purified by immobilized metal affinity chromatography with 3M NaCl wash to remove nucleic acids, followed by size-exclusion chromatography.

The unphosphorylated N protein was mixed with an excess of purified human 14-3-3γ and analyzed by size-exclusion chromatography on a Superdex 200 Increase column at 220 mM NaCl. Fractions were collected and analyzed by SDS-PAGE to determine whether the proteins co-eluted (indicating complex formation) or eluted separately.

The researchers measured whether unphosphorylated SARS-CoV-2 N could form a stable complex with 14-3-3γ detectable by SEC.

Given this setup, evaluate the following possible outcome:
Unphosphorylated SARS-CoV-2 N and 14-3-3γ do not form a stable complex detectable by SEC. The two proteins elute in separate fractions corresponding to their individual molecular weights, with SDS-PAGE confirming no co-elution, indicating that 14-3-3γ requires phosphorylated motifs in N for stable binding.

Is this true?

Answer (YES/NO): YES